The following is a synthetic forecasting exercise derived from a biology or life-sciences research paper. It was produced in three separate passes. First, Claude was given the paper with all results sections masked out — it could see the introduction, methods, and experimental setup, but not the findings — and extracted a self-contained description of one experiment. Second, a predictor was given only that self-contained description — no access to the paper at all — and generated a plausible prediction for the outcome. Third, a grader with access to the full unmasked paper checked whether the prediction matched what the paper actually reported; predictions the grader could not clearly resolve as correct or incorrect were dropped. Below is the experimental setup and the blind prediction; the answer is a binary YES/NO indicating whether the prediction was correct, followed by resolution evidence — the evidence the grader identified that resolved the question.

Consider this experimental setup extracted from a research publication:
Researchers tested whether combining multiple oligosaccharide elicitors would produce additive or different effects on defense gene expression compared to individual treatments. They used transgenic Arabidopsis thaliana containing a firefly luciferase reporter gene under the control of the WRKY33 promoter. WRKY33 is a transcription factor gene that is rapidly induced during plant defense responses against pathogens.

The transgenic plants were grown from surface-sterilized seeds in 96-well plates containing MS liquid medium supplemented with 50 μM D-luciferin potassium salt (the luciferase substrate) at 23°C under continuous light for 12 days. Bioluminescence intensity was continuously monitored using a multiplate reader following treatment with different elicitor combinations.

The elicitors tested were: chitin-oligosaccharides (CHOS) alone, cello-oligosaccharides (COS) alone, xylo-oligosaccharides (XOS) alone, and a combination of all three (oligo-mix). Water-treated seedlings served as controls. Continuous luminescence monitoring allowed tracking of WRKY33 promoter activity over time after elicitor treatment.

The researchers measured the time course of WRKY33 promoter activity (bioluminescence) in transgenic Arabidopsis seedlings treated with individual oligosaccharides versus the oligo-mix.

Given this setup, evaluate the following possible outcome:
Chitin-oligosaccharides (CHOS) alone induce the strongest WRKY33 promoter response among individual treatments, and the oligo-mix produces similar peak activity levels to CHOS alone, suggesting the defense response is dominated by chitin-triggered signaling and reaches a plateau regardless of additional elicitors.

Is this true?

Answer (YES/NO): NO